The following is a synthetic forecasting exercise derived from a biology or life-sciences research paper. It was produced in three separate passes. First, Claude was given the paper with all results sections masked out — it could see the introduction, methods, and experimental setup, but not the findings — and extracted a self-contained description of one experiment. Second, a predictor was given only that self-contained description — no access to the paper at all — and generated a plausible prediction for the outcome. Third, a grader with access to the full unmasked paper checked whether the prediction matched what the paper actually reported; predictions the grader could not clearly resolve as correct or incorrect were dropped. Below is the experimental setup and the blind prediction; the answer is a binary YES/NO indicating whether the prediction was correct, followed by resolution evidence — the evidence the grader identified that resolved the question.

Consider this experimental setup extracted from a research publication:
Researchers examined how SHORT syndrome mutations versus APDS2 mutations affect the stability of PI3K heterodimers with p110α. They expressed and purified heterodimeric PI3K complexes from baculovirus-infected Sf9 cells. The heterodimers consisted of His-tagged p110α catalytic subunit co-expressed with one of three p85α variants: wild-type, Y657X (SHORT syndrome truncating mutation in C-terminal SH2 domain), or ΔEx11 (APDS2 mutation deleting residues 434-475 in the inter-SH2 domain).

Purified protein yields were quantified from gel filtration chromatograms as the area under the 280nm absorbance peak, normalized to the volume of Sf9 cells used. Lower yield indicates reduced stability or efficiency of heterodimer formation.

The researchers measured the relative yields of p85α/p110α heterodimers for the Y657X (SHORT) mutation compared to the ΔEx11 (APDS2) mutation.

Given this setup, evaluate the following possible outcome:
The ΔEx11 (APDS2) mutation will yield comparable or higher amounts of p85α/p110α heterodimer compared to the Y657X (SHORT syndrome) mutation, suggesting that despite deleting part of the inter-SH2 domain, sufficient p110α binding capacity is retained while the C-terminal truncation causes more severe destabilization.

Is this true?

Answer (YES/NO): NO